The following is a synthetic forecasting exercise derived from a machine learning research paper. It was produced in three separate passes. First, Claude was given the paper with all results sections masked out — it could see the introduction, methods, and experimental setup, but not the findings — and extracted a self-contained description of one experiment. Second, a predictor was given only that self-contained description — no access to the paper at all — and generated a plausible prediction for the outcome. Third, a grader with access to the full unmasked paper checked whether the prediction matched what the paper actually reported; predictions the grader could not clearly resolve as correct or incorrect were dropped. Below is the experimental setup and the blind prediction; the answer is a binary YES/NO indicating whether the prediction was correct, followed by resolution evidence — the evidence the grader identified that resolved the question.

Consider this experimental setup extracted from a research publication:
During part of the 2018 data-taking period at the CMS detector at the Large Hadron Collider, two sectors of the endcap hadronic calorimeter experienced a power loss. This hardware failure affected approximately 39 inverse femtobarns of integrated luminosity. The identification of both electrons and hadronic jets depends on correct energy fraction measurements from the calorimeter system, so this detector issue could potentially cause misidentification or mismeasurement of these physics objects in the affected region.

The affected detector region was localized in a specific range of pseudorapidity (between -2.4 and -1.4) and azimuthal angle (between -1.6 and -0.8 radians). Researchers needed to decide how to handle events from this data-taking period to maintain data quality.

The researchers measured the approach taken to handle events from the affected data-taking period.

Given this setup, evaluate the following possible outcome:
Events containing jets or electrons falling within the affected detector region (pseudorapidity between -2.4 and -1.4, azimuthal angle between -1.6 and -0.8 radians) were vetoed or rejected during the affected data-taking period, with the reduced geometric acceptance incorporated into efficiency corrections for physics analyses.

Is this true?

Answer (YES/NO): NO